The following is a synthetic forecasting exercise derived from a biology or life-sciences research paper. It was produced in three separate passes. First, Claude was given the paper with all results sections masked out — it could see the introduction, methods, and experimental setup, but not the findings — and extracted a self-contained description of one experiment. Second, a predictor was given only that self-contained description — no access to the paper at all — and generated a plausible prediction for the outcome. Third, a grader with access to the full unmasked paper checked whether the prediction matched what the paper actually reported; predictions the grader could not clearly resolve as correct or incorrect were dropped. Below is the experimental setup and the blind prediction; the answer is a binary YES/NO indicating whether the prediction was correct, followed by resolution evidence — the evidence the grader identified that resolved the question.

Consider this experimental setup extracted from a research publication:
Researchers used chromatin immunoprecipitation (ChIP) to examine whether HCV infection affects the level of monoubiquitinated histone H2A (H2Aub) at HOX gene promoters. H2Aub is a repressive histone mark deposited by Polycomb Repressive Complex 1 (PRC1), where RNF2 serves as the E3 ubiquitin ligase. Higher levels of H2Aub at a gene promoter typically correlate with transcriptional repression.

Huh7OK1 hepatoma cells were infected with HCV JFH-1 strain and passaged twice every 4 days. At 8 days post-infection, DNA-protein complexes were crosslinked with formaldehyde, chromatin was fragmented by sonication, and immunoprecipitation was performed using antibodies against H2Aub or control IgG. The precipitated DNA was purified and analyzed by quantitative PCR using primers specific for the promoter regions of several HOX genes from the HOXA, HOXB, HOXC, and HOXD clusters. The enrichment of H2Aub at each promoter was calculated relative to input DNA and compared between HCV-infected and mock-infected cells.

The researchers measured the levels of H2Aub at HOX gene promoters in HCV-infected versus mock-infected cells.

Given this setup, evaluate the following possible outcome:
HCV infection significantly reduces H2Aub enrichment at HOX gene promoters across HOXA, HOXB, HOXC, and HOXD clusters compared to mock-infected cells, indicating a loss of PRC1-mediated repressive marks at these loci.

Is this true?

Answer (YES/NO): NO